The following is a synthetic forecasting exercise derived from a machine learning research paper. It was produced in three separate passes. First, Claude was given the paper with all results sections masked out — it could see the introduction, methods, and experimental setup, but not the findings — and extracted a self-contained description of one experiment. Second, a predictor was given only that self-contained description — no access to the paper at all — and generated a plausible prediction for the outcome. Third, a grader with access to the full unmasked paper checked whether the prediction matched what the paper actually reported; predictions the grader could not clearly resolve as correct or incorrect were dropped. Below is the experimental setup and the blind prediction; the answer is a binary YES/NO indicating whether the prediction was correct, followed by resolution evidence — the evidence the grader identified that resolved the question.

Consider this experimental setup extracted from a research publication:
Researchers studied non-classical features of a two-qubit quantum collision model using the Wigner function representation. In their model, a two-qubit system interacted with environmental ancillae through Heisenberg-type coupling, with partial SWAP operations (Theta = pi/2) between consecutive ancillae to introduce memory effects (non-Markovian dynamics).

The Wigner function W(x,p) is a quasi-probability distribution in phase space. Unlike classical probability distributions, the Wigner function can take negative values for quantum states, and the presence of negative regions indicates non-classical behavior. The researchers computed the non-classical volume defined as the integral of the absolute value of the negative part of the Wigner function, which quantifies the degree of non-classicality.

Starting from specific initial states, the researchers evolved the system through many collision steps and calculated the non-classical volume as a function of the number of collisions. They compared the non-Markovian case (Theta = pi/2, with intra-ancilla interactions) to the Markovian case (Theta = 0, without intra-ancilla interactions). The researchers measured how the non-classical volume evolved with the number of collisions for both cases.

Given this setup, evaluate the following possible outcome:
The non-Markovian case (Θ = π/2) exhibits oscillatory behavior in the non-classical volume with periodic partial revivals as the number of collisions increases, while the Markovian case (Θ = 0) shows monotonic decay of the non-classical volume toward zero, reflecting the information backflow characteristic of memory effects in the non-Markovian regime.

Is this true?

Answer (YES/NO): NO